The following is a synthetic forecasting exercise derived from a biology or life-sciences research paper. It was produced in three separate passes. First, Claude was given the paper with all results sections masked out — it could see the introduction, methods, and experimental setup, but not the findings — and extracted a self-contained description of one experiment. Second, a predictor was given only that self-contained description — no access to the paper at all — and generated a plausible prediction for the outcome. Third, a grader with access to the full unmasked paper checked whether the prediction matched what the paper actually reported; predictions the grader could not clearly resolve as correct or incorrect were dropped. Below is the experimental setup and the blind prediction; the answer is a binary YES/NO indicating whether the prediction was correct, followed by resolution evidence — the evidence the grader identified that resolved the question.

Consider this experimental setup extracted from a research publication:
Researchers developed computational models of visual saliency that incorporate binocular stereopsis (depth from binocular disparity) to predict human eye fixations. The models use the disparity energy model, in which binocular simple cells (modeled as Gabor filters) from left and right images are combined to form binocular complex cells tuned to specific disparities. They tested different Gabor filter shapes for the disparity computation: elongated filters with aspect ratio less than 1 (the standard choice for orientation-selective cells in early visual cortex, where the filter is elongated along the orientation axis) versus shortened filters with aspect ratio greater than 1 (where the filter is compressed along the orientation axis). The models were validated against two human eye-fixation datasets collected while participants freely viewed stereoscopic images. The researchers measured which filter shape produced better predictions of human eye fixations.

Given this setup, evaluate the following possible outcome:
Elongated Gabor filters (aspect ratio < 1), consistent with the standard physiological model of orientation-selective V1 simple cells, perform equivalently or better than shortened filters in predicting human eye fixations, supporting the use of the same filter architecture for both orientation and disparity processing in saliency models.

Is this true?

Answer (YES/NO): NO